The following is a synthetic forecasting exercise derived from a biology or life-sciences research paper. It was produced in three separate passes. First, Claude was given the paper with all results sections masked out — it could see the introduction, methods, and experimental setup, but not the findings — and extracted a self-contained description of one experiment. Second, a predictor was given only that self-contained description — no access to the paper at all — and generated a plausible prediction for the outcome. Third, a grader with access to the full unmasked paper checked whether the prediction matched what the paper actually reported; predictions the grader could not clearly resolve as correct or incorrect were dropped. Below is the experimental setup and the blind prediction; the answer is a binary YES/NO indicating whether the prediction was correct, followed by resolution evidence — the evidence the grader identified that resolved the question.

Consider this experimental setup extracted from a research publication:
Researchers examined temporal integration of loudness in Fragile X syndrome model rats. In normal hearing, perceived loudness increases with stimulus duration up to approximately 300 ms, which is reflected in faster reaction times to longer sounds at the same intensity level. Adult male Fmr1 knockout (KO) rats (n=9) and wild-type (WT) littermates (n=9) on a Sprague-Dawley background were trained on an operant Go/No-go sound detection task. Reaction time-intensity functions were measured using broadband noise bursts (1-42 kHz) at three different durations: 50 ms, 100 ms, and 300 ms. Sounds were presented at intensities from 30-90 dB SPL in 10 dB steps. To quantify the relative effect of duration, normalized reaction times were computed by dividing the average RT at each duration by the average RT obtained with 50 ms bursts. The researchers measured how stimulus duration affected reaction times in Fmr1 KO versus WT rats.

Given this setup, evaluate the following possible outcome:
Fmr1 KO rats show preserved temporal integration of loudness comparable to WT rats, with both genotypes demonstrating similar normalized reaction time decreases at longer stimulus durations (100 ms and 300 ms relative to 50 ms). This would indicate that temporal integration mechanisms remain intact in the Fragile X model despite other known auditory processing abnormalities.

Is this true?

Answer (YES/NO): NO